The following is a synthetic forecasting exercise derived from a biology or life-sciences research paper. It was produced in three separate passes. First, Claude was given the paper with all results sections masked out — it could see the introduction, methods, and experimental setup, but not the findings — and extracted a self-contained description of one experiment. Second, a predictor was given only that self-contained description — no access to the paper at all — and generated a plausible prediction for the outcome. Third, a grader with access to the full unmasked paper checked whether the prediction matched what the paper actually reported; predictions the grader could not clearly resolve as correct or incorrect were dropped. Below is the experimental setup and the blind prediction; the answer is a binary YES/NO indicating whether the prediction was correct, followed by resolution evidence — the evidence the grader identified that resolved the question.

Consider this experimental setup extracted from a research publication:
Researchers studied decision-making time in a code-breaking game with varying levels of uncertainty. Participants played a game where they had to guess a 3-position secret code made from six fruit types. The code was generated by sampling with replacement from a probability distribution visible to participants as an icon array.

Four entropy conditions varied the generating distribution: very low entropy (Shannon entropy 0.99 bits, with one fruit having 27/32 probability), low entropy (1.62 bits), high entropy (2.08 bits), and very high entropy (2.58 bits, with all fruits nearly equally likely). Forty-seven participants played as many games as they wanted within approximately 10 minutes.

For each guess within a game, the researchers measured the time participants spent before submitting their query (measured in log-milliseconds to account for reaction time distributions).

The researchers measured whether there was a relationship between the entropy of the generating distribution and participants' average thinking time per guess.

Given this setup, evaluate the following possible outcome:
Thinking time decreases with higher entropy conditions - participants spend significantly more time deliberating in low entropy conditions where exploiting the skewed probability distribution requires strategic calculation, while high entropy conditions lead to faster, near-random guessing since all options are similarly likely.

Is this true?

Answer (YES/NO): NO